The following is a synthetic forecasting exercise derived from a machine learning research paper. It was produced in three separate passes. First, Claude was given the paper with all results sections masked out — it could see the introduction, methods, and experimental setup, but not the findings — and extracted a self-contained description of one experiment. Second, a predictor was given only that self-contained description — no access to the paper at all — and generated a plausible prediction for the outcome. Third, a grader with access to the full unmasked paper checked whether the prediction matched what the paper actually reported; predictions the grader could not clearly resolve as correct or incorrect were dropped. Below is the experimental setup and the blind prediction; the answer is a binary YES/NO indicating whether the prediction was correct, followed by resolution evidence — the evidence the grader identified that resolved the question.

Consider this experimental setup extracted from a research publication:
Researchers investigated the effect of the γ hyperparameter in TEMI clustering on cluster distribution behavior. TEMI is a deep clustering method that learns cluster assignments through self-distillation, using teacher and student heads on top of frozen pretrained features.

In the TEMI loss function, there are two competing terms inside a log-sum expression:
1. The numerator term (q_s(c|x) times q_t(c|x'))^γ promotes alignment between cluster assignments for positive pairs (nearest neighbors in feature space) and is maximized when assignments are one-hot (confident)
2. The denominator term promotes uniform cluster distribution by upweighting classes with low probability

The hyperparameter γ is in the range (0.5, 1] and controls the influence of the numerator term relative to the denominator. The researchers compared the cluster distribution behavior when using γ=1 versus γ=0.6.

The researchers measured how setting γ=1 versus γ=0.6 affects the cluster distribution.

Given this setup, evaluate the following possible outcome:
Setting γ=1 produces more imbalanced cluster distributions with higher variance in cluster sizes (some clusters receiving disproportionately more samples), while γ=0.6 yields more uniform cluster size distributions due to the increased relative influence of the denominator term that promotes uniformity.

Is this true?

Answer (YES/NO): YES